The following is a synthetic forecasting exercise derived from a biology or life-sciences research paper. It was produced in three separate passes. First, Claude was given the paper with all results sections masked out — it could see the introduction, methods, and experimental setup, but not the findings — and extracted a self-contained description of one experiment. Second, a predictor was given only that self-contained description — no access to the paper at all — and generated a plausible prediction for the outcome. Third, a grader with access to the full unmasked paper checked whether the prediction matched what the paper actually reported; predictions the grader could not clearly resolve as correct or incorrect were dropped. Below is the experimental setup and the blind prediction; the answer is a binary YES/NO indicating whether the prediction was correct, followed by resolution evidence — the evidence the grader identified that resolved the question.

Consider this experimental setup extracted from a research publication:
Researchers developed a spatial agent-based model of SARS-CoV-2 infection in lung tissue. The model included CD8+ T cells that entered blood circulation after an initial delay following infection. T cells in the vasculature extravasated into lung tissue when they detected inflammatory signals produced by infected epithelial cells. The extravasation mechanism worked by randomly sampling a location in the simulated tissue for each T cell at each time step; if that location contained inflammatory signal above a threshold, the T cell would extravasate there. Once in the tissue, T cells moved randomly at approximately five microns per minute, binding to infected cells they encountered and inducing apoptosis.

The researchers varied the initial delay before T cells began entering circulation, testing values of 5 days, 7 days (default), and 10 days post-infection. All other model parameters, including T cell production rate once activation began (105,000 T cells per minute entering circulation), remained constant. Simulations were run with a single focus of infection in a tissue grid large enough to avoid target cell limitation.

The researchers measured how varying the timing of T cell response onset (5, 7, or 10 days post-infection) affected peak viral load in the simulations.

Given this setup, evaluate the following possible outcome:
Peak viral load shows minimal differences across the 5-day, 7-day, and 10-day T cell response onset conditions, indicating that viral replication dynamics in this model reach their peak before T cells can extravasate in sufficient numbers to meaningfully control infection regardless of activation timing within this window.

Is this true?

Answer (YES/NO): NO